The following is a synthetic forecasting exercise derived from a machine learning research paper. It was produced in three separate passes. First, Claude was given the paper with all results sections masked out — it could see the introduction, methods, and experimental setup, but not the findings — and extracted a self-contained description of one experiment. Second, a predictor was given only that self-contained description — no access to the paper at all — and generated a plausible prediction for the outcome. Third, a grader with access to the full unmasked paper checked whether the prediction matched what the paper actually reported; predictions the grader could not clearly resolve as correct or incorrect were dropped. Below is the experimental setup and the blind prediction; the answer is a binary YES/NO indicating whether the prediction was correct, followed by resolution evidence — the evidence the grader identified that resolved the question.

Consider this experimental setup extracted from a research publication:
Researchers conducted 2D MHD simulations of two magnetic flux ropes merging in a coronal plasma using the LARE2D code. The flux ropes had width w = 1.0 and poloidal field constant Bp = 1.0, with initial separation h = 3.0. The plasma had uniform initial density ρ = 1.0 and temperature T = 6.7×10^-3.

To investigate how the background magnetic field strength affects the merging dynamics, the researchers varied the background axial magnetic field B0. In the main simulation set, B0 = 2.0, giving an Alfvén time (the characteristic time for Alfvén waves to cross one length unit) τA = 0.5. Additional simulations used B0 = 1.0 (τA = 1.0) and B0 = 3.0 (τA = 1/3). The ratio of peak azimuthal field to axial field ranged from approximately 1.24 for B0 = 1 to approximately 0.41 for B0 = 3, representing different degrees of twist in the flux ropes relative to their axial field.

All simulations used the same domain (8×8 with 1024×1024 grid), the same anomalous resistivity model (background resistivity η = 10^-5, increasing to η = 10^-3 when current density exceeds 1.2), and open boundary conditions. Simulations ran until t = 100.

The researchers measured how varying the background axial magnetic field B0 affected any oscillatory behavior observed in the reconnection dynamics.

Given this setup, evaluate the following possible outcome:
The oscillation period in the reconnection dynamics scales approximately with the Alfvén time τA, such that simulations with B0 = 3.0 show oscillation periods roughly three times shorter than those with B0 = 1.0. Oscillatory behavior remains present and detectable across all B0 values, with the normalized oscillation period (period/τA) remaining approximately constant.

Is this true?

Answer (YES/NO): NO